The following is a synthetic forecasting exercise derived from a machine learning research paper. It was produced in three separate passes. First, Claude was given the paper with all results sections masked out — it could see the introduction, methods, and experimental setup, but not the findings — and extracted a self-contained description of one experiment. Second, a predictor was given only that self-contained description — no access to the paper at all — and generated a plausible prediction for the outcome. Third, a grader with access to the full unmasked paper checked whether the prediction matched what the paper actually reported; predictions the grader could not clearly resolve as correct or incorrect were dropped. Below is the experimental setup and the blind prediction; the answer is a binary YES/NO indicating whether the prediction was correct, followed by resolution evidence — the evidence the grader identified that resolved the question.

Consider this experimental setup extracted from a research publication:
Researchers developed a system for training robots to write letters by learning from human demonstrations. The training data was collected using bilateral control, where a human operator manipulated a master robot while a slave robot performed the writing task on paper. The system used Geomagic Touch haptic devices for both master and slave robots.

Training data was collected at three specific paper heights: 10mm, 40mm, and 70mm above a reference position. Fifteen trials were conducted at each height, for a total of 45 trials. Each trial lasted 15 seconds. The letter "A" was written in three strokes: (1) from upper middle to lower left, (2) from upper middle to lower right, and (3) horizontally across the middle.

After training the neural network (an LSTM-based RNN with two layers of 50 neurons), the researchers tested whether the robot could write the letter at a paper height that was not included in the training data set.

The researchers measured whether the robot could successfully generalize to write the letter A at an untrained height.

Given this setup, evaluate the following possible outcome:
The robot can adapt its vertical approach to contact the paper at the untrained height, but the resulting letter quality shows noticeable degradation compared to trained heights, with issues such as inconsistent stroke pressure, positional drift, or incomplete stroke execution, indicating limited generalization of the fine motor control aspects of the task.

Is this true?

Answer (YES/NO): NO